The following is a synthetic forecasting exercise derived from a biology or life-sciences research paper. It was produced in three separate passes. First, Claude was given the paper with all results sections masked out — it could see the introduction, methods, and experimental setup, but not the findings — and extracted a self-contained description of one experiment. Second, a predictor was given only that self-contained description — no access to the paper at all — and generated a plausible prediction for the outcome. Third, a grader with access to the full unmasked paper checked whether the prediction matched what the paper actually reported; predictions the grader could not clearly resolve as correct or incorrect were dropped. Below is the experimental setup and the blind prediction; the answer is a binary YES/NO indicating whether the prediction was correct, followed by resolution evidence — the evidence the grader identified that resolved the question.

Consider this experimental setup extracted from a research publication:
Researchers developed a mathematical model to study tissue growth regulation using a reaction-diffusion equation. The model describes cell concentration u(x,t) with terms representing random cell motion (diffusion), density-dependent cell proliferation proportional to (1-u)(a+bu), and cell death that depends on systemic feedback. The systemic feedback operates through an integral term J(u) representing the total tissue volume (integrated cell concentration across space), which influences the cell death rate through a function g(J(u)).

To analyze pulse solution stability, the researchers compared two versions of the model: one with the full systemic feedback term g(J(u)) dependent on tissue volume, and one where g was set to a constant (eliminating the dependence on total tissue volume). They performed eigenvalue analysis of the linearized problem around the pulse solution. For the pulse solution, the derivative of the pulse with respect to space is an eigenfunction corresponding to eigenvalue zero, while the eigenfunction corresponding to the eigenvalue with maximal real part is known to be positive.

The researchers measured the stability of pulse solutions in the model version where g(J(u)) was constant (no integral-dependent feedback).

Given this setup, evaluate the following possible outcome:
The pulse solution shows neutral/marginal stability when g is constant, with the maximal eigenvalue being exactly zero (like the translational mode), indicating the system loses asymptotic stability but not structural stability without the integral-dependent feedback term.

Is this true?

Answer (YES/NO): NO